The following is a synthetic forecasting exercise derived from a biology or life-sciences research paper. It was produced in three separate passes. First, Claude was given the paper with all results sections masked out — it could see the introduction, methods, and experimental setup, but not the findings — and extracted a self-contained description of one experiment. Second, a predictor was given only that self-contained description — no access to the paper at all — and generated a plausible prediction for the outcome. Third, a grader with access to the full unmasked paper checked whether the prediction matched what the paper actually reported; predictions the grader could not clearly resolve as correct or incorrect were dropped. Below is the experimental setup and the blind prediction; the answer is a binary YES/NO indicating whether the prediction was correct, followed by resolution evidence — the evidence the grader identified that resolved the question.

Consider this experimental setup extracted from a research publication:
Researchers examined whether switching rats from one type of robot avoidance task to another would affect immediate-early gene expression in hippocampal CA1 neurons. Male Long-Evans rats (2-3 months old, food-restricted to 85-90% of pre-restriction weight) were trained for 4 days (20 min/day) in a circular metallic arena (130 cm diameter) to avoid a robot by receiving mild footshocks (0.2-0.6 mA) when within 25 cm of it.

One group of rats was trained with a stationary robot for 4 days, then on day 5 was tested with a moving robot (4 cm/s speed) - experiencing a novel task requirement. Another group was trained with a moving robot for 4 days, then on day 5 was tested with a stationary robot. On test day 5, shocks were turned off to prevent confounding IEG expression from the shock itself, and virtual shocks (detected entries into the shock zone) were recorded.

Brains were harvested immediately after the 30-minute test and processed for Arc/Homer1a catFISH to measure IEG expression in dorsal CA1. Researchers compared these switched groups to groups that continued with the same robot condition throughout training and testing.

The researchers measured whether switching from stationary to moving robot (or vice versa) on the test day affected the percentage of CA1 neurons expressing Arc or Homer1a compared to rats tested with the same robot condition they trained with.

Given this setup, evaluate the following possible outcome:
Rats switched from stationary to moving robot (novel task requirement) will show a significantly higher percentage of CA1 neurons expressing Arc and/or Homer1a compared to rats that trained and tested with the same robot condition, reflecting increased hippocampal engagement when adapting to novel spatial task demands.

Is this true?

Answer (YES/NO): NO